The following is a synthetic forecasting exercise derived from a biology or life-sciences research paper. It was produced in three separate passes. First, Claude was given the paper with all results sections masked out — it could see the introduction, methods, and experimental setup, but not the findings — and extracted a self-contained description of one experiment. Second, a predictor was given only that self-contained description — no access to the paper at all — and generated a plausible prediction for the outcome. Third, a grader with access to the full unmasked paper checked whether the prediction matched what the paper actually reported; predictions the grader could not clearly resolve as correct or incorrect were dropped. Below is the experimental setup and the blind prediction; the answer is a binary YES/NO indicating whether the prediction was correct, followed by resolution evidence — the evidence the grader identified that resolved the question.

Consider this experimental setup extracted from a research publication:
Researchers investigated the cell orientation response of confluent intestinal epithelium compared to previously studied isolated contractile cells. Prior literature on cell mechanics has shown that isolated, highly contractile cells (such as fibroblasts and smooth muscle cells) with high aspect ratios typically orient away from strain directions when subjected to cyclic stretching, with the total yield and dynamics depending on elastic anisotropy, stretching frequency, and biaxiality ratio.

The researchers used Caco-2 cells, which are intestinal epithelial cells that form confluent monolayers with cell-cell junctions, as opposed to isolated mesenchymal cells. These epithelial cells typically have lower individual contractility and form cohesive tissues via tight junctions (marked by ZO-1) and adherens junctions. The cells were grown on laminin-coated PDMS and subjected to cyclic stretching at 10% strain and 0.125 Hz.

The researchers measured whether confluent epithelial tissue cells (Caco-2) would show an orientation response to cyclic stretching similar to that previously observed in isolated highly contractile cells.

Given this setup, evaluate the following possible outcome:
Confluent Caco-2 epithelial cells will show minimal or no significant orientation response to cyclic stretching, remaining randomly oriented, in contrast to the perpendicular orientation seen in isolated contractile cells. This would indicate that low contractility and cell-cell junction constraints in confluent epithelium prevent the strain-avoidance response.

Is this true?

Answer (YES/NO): NO